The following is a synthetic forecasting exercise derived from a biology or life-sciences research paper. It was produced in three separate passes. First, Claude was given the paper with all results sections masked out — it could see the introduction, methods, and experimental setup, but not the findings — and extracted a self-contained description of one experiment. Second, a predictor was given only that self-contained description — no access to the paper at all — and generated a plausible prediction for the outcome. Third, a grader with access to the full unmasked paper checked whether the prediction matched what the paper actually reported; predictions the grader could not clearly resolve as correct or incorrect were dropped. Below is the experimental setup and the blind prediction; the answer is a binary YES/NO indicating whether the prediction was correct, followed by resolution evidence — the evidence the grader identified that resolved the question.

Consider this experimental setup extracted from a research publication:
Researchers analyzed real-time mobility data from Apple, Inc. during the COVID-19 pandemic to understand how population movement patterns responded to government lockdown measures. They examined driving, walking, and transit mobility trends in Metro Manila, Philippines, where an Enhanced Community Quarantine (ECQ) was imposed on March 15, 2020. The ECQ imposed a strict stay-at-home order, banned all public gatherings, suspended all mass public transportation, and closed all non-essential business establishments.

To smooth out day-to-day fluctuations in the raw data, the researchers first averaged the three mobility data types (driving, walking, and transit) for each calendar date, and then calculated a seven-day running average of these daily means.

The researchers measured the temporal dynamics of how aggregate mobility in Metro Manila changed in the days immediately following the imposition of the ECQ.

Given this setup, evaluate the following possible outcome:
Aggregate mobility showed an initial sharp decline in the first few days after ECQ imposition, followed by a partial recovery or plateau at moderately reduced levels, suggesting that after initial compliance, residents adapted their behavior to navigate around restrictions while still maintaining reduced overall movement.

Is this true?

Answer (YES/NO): NO